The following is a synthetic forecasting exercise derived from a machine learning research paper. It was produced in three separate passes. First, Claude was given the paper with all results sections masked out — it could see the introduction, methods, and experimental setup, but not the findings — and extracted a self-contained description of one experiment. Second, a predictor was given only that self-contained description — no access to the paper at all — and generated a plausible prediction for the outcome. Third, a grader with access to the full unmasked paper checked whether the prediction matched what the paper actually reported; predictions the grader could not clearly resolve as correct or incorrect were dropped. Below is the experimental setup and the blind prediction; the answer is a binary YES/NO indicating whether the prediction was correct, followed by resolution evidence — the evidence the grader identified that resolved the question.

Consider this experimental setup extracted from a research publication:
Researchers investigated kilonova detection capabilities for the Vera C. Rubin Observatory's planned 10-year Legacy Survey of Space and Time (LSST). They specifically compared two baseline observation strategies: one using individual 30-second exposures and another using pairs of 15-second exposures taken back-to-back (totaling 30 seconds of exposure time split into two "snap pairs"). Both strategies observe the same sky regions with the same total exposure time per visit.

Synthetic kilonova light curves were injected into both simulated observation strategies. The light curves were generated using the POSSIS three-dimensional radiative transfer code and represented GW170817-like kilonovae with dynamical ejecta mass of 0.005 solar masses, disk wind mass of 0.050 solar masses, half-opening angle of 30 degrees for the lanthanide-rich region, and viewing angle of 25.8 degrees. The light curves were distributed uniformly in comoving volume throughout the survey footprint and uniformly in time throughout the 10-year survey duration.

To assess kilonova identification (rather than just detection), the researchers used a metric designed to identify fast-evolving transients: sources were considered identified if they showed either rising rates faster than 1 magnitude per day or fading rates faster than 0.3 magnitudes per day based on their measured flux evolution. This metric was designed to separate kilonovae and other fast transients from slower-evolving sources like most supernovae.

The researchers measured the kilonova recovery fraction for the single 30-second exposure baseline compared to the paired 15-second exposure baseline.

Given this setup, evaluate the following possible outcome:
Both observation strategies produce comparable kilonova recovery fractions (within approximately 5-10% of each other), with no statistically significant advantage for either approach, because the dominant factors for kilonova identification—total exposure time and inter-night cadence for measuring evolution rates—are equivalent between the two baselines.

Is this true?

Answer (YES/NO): NO